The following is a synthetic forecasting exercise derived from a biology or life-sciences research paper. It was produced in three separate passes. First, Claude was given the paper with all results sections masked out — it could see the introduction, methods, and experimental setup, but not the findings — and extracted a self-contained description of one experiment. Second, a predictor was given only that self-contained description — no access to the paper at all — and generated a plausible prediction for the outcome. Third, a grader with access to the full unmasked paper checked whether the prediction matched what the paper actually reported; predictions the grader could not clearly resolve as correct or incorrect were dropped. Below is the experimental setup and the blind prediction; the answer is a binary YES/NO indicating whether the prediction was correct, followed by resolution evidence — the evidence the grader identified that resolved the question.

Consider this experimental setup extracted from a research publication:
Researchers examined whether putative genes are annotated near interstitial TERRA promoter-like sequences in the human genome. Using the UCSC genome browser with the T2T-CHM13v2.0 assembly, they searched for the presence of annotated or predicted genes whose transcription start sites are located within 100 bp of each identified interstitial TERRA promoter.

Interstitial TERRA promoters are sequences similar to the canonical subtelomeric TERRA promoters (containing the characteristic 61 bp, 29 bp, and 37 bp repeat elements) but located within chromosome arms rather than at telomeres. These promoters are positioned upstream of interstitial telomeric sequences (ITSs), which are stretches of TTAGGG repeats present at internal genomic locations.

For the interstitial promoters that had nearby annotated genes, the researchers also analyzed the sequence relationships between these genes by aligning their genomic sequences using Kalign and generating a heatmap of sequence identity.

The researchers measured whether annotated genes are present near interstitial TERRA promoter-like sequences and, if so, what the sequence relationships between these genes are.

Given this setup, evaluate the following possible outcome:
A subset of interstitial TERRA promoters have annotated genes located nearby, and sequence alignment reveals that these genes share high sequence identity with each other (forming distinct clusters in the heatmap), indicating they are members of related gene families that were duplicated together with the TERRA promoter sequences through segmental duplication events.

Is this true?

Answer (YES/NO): YES